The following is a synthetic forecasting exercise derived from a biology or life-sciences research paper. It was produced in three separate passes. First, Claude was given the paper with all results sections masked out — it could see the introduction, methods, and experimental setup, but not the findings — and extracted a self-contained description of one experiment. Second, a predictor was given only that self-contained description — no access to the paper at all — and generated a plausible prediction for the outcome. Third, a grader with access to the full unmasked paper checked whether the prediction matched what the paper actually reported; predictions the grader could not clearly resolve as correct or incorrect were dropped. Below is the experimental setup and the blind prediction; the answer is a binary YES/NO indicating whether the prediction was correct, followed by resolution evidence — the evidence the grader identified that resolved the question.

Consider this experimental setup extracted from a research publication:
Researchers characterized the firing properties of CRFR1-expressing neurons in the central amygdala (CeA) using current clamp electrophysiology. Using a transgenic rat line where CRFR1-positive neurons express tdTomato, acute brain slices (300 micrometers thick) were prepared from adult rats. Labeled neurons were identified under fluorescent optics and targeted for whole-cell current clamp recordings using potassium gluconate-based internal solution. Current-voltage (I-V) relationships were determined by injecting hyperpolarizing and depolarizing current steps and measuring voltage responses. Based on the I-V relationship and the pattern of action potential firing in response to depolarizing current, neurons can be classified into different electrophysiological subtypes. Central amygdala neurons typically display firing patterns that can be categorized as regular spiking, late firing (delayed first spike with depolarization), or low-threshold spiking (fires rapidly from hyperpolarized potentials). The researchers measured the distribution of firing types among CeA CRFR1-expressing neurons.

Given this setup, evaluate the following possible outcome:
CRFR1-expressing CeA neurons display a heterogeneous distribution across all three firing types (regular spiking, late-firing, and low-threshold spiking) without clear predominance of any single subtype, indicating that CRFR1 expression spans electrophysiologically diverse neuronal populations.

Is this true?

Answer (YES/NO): NO